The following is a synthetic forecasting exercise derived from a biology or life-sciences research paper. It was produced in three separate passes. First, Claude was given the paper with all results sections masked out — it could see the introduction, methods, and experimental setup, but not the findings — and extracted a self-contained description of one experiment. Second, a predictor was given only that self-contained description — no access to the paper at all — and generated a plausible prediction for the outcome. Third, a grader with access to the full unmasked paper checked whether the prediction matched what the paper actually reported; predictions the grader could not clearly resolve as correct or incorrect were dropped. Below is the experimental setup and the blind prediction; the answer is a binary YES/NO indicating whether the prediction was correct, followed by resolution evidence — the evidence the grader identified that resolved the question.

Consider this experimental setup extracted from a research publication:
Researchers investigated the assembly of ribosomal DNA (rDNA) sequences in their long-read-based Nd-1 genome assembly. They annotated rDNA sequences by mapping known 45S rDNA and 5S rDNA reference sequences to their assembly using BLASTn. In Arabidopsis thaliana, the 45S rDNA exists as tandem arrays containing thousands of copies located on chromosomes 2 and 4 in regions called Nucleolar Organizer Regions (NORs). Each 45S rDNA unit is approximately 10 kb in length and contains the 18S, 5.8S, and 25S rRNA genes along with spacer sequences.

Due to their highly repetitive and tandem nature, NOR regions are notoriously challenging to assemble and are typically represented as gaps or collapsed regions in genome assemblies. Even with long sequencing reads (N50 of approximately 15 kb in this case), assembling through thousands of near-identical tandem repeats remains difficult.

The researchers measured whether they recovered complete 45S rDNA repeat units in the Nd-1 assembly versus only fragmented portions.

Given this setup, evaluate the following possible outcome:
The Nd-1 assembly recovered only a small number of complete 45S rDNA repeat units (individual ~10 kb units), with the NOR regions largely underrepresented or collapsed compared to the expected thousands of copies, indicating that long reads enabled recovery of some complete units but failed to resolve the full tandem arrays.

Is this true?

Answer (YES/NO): YES